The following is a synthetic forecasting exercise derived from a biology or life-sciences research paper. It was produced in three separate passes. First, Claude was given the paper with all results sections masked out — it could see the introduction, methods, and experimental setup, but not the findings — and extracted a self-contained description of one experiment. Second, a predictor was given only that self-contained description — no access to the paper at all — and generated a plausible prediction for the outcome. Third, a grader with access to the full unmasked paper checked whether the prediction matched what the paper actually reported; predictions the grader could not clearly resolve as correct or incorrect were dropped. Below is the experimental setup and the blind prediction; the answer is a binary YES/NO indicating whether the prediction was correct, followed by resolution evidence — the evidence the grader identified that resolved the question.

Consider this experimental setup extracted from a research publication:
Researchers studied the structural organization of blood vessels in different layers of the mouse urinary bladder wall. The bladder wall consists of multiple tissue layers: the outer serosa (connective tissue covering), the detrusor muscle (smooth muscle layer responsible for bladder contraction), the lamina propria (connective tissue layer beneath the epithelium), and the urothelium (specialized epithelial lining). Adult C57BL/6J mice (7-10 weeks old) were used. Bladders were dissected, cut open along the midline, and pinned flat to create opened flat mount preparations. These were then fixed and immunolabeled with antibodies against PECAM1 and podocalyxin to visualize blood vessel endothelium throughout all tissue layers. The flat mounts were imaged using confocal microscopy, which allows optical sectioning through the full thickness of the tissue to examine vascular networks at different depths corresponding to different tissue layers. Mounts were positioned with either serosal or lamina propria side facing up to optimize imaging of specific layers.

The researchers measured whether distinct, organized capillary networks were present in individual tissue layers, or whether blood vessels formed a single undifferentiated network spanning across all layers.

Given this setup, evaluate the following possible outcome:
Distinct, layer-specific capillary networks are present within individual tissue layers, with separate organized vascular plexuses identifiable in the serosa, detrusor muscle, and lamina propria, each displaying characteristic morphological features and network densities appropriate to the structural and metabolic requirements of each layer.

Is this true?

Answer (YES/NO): NO